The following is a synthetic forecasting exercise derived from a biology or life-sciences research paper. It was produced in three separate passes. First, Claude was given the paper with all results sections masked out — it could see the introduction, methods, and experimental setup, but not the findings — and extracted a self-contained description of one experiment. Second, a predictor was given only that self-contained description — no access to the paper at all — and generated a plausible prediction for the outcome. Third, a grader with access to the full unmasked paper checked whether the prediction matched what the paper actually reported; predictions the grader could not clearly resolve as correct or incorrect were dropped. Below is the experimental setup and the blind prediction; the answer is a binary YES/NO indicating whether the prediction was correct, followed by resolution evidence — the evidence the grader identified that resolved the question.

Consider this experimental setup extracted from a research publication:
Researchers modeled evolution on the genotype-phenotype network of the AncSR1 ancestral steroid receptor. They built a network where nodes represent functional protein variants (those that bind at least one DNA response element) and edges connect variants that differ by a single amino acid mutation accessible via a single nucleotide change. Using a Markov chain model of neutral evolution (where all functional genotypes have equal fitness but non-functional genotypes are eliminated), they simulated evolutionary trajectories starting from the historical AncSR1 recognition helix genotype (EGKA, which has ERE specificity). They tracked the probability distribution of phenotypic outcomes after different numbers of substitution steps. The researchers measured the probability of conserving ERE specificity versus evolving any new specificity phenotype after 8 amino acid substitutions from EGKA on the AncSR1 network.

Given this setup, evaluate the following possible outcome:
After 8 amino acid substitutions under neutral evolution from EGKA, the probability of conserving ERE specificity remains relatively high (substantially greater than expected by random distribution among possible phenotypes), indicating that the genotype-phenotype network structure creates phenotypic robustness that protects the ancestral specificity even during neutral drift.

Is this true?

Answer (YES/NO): YES